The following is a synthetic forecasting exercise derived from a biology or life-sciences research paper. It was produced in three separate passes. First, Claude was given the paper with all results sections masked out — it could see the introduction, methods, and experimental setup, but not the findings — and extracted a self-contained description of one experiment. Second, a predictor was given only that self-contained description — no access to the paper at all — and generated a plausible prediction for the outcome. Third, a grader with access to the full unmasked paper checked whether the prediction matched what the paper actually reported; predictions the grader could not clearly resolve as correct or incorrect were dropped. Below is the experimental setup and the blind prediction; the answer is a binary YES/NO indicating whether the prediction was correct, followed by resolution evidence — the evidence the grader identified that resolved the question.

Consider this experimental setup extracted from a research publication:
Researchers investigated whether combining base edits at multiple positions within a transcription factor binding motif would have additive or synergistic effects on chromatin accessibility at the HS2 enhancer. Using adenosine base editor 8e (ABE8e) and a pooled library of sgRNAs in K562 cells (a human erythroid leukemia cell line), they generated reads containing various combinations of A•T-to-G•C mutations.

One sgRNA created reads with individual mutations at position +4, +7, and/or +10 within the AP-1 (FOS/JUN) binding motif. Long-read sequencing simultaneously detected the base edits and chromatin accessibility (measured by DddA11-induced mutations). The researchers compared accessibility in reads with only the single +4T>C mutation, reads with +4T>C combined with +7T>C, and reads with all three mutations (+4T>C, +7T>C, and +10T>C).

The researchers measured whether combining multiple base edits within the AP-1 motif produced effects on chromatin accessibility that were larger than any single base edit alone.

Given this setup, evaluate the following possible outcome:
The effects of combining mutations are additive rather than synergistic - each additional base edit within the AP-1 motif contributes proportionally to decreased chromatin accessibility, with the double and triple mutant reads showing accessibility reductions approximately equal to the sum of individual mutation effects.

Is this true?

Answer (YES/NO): NO